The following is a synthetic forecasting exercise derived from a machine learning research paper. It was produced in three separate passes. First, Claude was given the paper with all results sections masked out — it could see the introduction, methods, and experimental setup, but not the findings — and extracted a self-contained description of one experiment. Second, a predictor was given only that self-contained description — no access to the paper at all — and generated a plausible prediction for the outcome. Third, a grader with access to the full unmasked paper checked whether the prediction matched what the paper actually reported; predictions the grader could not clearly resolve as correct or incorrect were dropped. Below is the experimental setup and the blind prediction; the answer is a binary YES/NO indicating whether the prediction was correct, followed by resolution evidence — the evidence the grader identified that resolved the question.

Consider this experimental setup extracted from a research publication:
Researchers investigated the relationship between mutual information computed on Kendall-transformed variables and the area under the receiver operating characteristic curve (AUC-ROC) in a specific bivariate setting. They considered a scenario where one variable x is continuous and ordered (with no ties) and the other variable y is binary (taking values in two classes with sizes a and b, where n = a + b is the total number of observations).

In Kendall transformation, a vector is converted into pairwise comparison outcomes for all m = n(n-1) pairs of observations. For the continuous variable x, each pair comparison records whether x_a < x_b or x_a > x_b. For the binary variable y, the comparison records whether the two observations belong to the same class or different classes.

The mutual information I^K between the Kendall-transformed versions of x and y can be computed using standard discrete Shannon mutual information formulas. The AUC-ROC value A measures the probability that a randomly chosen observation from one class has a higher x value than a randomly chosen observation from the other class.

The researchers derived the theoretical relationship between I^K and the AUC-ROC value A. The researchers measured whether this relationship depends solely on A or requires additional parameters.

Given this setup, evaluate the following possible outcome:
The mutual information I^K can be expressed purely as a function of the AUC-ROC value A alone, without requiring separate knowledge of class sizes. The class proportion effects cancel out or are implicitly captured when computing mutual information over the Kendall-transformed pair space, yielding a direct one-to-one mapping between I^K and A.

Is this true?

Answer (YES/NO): NO